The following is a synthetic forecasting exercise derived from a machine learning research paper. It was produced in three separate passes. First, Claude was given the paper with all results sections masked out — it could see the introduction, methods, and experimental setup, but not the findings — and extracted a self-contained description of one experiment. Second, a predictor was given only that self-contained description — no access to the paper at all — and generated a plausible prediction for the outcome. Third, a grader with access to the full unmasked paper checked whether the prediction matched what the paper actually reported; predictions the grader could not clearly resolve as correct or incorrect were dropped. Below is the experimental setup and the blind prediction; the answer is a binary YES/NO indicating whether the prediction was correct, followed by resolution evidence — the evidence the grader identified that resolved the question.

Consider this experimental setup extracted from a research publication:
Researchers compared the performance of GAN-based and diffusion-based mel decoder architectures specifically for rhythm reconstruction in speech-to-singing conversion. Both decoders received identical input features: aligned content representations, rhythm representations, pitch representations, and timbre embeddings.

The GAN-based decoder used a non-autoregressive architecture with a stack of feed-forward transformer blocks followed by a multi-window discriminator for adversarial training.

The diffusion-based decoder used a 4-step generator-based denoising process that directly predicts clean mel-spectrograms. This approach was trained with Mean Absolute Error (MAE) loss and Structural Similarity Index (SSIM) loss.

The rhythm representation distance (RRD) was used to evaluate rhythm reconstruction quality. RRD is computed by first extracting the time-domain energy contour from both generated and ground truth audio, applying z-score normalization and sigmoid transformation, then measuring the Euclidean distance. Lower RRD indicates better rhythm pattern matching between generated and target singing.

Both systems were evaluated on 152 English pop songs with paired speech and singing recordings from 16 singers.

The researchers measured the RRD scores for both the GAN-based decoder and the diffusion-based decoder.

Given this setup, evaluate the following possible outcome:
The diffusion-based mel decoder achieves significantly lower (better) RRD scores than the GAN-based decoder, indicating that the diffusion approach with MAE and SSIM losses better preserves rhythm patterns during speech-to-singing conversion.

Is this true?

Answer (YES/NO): YES